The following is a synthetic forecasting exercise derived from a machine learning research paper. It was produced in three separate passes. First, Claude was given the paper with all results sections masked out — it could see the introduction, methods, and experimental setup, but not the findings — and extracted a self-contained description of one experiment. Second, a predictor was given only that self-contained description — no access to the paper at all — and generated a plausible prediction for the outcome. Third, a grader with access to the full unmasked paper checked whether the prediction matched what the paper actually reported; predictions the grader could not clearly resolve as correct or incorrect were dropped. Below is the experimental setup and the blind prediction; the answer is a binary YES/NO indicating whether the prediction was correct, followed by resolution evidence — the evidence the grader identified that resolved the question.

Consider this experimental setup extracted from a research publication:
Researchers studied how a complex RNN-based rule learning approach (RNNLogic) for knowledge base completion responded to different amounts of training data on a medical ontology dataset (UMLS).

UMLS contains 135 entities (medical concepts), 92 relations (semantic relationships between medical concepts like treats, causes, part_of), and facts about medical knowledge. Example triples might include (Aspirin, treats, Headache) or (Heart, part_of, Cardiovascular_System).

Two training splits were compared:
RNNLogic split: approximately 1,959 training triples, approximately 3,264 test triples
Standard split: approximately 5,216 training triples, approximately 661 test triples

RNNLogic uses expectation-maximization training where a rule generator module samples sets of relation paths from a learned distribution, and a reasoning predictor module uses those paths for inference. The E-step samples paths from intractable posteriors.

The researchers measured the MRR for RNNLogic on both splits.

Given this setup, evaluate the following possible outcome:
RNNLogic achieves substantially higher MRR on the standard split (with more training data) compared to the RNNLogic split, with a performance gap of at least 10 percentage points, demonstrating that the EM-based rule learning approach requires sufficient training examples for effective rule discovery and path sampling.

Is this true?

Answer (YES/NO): NO